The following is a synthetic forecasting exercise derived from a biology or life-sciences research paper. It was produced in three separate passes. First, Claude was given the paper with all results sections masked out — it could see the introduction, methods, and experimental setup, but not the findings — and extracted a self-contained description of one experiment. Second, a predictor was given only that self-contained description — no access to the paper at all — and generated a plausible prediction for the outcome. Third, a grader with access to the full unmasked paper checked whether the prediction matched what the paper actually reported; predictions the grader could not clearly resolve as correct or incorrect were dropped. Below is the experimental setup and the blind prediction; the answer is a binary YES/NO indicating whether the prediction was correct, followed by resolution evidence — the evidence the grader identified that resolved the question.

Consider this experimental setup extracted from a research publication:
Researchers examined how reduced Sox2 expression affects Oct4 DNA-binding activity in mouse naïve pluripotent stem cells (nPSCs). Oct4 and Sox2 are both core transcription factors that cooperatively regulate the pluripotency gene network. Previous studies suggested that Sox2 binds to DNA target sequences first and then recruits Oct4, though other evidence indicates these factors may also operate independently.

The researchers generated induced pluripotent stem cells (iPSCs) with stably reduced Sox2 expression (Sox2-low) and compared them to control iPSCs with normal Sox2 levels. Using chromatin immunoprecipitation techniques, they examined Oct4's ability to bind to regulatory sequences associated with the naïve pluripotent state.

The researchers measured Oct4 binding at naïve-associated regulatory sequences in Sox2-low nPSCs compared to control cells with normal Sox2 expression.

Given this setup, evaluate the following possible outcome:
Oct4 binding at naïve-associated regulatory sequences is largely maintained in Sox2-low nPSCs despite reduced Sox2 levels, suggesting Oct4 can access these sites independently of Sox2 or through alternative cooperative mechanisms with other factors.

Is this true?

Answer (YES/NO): NO